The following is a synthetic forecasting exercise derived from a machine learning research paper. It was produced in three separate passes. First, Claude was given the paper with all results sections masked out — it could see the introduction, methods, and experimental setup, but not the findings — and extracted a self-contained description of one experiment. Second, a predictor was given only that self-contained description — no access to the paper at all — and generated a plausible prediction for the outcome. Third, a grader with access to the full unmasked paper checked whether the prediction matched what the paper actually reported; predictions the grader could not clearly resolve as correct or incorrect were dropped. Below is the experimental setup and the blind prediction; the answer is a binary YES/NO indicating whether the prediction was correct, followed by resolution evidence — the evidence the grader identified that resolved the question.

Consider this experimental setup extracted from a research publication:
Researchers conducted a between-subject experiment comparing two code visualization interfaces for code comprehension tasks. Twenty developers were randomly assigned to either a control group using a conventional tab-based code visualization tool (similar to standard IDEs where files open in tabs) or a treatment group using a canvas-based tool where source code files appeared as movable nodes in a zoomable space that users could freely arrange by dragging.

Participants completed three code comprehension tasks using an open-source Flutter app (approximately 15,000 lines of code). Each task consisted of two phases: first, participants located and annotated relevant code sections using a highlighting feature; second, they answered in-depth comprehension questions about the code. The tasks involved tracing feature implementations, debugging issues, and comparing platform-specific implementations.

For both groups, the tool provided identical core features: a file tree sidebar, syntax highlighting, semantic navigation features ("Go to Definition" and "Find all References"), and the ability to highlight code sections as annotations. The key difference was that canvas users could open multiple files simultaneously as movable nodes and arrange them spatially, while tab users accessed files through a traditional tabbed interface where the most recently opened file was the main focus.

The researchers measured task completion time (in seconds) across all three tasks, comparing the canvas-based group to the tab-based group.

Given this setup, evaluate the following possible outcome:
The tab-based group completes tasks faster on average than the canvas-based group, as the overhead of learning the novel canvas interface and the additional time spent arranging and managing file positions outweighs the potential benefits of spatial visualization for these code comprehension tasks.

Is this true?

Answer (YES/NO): NO